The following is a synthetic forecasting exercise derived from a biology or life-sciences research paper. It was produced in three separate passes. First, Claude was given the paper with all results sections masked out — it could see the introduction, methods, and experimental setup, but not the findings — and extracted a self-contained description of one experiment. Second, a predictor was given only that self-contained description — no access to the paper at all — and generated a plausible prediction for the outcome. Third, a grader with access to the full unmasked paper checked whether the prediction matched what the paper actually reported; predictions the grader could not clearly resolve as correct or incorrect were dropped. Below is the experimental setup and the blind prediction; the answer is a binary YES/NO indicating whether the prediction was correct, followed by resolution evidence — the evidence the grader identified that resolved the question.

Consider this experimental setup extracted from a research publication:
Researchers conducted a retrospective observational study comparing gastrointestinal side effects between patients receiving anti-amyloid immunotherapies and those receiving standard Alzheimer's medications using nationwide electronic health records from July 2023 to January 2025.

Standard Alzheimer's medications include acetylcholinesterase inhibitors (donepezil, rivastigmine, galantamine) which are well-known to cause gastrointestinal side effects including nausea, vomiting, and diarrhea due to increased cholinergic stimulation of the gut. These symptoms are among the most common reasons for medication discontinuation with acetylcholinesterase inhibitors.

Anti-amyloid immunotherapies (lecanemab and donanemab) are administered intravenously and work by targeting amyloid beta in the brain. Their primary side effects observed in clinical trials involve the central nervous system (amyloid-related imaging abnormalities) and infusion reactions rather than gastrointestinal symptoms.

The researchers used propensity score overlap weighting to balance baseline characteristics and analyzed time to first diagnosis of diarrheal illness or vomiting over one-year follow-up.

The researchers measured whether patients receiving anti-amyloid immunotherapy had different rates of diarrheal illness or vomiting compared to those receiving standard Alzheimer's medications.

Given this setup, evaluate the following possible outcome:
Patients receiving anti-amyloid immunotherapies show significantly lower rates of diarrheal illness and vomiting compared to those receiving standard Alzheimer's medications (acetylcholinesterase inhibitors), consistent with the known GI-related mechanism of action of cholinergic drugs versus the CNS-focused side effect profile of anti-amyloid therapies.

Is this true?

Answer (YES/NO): NO